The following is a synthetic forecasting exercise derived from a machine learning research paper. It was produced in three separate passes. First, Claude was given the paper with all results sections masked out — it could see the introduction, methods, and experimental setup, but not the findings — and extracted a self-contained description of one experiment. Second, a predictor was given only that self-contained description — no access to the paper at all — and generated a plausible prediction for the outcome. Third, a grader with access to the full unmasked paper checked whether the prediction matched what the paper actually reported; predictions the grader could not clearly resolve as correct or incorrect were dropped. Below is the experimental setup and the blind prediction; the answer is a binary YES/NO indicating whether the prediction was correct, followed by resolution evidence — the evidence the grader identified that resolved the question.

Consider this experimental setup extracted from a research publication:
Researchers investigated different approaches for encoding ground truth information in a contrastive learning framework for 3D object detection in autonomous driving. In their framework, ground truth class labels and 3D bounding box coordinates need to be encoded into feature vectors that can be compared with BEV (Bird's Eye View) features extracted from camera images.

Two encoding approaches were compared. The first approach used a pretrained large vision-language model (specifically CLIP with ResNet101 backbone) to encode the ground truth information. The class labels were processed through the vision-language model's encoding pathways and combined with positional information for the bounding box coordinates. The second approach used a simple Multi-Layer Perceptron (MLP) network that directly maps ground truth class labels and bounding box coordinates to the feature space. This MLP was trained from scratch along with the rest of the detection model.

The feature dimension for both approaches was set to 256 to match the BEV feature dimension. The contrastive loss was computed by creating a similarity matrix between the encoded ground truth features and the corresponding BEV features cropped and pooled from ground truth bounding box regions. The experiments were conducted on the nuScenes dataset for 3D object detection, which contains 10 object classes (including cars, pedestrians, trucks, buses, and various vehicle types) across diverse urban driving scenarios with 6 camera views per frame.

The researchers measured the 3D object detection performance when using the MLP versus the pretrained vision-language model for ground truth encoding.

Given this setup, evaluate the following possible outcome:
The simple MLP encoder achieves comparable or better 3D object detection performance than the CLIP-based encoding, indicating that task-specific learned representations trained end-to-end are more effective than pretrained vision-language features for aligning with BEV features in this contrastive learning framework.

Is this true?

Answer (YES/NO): YES